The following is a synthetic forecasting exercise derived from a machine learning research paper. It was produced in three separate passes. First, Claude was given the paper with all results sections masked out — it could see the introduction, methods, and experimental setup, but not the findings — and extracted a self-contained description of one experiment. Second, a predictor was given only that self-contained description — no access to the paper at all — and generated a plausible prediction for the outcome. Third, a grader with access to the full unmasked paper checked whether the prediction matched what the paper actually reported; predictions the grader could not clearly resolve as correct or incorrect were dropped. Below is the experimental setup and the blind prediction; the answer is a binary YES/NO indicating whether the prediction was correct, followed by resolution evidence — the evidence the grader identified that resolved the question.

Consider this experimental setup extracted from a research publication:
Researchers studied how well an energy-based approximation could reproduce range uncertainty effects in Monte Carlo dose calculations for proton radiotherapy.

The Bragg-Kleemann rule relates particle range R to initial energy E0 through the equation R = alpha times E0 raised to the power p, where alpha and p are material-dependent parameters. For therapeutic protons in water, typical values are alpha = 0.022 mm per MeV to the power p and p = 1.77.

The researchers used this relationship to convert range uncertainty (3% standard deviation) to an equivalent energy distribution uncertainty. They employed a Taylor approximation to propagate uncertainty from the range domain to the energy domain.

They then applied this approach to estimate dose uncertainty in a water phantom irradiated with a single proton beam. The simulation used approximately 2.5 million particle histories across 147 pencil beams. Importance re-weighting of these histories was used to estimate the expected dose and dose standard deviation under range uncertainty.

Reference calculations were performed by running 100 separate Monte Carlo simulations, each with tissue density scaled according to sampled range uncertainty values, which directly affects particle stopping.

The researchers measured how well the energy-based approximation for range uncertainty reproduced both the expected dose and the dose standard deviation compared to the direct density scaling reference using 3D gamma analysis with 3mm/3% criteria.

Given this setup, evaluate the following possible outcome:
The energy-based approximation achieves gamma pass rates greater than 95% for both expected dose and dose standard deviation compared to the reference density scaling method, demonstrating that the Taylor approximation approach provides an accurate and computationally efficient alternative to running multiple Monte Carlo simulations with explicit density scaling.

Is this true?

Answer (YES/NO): NO